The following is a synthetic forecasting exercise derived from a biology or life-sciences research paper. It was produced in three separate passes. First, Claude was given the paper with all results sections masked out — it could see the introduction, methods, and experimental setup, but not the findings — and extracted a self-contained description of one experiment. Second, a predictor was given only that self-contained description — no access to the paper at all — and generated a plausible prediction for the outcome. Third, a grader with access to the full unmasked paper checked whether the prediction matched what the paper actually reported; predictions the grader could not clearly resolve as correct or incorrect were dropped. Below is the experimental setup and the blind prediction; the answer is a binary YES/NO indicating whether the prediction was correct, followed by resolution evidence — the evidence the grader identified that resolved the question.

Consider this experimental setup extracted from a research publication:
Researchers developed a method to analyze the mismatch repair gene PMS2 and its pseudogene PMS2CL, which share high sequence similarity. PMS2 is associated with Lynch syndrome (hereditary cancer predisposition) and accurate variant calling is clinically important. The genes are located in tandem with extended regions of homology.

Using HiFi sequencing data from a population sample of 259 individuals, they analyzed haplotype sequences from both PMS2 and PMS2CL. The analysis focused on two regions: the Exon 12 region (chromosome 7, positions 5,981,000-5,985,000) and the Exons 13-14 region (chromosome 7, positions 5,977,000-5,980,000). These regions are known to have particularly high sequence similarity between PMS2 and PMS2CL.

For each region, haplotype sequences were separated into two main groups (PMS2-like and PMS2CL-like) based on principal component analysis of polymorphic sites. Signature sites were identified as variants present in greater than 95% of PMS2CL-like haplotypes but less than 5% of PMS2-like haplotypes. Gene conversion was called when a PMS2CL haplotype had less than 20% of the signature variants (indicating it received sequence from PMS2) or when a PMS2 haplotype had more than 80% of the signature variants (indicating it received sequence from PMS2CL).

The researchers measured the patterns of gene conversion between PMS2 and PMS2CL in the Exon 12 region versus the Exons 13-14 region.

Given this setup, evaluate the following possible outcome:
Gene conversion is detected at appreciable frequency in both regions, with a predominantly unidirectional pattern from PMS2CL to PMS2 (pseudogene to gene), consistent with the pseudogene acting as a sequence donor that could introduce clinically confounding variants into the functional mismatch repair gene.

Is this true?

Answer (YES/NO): NO